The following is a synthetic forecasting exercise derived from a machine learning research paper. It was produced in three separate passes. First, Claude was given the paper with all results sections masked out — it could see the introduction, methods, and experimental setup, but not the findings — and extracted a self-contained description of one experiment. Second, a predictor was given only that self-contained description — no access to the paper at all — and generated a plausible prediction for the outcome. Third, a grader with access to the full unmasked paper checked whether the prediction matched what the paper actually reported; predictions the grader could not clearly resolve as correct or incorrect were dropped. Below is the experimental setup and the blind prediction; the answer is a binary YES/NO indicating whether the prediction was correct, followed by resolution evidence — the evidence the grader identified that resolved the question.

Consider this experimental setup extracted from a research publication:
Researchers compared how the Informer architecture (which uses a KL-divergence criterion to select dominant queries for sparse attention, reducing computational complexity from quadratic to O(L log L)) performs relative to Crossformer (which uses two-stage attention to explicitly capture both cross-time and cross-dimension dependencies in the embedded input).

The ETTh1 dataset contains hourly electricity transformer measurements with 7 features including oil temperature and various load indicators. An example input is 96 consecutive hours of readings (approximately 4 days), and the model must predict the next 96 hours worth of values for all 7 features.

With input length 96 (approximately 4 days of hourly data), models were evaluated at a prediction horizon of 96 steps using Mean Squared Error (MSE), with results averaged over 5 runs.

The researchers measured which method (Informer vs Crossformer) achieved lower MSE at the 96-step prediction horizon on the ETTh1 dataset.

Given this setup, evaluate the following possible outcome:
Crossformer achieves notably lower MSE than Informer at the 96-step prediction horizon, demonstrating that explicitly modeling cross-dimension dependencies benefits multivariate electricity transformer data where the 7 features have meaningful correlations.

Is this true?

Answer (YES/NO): YES